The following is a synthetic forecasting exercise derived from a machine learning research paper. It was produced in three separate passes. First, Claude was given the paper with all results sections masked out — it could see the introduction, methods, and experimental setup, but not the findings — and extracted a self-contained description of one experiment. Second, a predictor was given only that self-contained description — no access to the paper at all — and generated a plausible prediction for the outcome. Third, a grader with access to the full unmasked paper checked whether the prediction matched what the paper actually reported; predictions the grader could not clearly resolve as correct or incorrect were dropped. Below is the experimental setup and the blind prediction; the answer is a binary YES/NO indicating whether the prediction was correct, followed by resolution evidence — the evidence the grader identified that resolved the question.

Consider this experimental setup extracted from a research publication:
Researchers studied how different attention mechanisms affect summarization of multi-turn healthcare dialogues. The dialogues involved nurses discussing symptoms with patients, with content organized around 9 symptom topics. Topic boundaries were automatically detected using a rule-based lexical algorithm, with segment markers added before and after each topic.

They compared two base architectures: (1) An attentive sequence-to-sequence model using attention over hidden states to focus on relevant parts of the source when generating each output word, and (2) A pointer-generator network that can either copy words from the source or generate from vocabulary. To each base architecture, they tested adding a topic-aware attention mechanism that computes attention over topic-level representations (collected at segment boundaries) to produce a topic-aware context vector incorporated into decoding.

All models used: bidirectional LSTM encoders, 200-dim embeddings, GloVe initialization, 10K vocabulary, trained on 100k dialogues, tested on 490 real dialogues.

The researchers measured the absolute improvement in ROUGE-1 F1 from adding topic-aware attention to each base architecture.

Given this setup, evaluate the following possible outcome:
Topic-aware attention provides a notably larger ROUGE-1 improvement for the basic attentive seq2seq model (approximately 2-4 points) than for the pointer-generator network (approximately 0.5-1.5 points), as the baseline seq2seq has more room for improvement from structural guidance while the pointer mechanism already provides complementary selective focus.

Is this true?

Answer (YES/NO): NO